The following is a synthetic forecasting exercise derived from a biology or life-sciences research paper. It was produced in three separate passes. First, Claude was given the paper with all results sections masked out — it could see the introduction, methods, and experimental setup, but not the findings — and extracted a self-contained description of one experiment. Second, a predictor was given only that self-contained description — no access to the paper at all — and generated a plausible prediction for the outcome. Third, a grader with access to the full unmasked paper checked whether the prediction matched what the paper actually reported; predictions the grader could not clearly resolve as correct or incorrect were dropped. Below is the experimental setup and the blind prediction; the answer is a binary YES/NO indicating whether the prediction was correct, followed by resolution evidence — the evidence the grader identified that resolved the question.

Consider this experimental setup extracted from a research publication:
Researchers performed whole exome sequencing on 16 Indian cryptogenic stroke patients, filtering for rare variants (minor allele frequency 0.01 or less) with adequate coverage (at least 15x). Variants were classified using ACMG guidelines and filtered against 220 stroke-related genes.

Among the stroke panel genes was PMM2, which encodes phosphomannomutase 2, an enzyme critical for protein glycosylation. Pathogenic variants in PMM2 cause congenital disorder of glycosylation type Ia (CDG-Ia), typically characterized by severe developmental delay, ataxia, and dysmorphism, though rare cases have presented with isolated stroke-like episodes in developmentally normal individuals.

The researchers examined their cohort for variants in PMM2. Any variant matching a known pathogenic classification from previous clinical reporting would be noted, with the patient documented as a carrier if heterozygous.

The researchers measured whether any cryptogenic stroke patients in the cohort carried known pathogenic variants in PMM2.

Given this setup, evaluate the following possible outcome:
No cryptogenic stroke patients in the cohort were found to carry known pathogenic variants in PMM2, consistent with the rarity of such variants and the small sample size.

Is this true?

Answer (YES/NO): NO